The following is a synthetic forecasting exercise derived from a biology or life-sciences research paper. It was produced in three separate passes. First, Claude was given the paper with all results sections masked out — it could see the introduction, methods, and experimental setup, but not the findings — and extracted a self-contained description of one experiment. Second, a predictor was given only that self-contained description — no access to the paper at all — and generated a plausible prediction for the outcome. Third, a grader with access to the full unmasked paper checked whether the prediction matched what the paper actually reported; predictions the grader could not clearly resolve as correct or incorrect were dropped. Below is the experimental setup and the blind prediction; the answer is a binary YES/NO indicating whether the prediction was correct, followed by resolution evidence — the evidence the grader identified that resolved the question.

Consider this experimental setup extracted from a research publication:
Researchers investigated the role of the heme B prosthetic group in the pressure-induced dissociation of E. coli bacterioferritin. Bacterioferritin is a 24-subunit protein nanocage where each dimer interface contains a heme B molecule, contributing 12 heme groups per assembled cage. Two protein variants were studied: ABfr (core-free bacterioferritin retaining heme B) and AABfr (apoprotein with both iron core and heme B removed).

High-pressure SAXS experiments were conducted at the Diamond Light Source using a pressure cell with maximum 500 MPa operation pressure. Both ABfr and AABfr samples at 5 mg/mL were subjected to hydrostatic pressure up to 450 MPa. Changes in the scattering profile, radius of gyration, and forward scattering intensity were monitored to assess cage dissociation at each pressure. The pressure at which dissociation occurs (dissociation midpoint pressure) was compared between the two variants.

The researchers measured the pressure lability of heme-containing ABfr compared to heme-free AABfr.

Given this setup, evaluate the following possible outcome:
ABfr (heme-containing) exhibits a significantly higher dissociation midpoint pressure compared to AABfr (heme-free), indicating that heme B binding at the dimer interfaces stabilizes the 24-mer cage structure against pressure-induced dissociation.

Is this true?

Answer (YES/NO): YES